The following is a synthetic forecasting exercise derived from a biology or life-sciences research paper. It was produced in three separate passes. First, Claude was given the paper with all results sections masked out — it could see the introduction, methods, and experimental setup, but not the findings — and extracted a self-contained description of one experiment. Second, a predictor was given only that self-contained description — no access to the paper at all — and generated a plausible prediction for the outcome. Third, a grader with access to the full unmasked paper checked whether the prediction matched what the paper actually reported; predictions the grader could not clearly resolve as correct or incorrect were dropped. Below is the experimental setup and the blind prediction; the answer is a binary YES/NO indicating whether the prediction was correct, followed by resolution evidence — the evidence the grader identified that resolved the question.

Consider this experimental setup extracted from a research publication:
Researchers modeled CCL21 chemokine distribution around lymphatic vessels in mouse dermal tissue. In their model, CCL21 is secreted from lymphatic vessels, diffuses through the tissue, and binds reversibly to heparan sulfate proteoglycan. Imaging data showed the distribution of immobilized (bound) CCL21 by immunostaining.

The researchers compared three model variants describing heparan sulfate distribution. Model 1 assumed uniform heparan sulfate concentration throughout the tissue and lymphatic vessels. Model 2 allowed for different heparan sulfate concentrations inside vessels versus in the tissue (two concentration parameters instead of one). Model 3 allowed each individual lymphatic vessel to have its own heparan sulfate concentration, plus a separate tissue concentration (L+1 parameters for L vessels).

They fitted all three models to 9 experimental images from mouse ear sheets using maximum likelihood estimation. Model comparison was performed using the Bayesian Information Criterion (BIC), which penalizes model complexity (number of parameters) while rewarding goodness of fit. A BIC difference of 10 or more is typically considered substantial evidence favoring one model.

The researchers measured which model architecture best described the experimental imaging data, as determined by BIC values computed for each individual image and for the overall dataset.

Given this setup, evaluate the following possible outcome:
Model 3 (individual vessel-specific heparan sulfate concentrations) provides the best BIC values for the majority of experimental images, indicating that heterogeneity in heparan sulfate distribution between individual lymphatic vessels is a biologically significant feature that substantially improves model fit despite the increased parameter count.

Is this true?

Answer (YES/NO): YES